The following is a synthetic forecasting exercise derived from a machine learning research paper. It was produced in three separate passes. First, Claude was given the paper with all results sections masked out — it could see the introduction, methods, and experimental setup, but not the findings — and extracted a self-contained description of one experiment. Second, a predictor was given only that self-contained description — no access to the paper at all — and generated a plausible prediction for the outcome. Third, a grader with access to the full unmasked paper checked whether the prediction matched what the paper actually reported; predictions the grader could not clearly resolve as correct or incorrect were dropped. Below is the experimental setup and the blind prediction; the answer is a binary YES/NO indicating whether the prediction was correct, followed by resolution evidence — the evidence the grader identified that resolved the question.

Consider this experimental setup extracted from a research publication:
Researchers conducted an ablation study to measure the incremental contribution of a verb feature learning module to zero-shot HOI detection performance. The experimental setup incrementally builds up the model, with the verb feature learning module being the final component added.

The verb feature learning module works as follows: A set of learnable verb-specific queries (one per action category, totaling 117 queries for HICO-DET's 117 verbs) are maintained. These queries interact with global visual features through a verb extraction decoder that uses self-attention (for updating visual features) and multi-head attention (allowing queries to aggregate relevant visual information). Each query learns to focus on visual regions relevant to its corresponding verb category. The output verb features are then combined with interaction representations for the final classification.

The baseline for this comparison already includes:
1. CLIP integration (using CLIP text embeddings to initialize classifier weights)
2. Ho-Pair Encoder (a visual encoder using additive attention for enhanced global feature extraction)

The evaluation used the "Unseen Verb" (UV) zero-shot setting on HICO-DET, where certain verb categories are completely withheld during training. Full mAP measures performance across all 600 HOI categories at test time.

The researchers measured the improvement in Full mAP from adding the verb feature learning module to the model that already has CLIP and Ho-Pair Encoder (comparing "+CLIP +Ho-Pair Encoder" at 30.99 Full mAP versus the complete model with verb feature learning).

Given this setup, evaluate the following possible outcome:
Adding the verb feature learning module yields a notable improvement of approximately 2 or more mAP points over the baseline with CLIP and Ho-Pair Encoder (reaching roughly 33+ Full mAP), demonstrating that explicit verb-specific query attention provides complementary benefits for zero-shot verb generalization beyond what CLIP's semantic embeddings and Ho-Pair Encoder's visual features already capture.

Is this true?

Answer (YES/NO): NO